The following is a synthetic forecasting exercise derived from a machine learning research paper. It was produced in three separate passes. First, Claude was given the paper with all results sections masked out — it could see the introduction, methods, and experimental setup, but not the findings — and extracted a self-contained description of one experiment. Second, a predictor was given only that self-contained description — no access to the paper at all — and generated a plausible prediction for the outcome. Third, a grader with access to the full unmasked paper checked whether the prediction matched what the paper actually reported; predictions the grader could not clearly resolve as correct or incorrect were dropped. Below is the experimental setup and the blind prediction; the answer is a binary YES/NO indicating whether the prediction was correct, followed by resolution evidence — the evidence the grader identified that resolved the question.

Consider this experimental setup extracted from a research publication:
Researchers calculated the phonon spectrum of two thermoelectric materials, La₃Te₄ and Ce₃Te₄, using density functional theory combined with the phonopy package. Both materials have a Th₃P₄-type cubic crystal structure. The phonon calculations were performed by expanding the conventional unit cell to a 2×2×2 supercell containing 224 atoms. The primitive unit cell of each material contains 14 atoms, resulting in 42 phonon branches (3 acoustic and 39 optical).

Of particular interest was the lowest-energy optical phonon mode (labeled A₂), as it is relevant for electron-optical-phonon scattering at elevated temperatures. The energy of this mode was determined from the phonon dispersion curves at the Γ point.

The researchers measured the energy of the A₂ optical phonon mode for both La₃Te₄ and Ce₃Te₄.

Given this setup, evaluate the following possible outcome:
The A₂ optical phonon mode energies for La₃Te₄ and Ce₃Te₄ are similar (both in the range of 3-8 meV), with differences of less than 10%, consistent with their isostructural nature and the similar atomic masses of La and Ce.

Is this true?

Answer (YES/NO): NO